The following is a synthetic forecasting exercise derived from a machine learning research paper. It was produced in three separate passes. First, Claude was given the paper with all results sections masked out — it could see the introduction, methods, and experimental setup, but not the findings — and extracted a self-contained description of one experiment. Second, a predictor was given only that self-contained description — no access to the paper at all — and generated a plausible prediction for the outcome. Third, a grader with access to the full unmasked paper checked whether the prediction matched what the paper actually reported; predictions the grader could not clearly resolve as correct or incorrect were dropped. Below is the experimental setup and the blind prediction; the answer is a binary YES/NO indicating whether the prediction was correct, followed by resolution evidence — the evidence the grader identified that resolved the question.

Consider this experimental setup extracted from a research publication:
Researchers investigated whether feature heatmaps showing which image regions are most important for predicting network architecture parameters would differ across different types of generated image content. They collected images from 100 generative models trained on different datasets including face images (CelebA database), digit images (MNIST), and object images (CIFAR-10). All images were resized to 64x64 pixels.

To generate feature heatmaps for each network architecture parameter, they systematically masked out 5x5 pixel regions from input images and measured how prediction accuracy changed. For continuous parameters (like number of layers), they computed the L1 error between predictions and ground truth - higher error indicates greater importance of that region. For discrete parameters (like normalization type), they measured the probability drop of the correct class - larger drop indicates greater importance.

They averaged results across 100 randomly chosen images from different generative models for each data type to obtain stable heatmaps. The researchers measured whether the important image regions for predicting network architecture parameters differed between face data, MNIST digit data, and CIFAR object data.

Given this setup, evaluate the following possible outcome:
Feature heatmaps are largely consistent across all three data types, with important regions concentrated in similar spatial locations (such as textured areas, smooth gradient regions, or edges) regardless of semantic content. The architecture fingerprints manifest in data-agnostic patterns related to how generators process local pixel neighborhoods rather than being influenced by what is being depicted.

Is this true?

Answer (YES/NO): NO